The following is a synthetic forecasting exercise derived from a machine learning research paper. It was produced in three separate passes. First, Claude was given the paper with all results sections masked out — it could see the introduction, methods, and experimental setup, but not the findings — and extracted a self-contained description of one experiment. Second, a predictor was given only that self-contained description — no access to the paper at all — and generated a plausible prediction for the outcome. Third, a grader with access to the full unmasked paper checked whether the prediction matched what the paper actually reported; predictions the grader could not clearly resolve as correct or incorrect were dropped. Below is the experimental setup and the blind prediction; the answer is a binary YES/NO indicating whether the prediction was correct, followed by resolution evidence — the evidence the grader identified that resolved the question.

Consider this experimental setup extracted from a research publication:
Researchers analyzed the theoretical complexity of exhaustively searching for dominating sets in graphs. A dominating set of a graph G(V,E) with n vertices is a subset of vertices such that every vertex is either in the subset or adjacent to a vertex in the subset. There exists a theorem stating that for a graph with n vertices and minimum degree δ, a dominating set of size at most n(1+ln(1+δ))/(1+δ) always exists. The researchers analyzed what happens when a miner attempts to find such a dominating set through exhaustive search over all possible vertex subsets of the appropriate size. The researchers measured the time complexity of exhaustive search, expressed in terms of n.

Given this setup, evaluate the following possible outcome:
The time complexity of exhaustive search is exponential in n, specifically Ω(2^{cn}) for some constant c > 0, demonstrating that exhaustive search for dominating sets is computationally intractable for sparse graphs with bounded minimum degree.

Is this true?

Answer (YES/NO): NO